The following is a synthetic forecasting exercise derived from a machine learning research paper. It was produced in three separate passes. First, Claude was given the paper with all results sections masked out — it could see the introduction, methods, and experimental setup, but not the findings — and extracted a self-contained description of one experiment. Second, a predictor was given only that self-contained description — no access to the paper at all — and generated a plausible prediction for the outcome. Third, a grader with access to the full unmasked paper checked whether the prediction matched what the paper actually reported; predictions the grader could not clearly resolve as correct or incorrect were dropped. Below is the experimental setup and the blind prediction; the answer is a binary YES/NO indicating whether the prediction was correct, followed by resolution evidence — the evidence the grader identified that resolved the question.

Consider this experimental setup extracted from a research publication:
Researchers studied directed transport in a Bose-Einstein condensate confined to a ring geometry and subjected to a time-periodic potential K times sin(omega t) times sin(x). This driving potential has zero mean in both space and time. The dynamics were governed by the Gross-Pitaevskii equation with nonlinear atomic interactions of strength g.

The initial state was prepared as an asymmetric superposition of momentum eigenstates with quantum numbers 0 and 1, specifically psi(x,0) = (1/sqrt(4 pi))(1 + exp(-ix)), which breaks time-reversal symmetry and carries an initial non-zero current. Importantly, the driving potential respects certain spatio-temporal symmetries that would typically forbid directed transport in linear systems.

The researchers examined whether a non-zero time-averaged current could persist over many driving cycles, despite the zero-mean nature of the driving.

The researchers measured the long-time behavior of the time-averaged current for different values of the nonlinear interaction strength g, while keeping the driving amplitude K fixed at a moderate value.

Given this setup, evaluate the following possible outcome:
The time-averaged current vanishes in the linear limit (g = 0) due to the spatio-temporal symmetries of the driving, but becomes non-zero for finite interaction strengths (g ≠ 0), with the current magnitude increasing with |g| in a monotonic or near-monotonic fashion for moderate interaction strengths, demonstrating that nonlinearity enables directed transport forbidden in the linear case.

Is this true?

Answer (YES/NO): NO